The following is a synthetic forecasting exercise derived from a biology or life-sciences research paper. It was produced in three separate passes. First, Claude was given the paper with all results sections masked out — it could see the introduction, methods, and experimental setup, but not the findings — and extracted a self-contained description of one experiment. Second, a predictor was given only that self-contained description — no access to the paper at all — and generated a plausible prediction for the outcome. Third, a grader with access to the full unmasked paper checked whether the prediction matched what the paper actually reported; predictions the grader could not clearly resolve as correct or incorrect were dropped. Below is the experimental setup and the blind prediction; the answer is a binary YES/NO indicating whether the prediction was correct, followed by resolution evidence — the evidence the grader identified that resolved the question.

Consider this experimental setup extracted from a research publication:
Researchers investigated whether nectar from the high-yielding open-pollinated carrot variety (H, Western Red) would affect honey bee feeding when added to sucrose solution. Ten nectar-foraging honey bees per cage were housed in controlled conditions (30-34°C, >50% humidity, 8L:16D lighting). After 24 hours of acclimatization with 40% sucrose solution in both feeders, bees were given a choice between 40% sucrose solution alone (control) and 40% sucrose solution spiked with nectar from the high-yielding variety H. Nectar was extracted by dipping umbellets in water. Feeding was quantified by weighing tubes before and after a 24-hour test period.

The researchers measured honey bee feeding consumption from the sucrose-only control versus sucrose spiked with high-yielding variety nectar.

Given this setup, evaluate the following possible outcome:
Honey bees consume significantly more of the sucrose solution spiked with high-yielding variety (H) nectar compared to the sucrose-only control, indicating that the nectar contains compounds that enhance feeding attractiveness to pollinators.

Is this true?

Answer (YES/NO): NO